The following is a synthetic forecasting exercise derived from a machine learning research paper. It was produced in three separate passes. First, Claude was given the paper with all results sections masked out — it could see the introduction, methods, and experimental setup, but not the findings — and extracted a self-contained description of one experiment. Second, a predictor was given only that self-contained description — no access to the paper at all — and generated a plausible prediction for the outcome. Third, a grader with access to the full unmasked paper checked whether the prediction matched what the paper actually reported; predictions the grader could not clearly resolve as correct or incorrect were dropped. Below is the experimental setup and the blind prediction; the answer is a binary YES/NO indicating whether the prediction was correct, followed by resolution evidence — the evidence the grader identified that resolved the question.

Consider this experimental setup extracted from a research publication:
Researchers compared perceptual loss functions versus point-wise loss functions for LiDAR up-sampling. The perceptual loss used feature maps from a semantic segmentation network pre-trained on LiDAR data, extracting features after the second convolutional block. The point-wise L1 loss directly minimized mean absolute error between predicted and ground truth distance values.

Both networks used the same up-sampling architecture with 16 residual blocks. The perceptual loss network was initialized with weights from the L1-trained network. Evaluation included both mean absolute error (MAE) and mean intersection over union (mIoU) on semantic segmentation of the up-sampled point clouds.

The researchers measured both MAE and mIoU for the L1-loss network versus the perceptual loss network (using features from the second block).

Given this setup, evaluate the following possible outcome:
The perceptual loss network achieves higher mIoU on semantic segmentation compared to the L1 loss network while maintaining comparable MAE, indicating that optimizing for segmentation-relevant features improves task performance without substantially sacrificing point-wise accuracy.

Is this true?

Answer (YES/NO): NO